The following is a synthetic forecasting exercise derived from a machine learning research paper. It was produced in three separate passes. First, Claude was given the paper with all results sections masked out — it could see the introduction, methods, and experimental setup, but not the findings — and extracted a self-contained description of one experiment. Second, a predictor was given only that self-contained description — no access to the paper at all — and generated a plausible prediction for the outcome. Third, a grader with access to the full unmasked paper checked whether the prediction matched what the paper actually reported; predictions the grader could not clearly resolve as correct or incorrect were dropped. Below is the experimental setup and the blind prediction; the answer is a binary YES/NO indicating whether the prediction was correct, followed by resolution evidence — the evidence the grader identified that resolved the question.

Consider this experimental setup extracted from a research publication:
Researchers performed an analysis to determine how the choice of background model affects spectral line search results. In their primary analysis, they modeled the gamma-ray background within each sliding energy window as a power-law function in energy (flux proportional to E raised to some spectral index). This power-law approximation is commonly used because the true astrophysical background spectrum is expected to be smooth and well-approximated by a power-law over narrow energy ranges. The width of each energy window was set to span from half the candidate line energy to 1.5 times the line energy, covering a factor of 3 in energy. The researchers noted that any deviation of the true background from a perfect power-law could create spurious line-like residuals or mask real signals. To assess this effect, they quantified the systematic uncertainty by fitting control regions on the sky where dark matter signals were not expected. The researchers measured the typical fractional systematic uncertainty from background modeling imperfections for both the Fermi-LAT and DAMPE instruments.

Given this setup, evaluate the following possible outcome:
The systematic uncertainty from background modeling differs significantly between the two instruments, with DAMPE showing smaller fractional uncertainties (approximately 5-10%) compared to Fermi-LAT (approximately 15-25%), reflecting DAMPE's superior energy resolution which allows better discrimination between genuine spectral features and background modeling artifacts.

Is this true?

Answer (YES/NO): NO